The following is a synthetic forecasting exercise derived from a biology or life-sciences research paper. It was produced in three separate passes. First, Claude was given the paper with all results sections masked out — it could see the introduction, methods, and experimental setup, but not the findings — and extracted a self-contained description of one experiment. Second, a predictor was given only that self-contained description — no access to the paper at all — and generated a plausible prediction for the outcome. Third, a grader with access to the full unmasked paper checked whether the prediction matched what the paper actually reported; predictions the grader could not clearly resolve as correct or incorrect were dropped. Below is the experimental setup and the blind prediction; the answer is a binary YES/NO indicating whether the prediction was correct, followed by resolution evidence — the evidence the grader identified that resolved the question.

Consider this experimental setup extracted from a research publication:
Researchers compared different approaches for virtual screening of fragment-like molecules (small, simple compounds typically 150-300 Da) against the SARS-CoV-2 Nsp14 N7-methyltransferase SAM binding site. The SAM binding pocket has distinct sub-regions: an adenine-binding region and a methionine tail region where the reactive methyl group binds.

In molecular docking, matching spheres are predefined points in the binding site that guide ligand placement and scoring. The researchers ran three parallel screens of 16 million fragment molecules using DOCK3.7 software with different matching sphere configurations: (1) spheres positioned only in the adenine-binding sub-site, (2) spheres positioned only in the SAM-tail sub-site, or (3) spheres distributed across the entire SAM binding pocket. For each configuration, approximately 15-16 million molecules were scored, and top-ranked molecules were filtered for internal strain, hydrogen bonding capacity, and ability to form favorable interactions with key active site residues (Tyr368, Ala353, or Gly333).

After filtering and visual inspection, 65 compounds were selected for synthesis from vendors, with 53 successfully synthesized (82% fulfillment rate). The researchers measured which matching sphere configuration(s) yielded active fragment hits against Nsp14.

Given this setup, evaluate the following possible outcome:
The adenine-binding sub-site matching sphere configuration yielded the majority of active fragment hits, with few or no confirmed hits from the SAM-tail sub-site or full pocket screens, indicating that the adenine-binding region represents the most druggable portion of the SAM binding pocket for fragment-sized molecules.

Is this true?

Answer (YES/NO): YES